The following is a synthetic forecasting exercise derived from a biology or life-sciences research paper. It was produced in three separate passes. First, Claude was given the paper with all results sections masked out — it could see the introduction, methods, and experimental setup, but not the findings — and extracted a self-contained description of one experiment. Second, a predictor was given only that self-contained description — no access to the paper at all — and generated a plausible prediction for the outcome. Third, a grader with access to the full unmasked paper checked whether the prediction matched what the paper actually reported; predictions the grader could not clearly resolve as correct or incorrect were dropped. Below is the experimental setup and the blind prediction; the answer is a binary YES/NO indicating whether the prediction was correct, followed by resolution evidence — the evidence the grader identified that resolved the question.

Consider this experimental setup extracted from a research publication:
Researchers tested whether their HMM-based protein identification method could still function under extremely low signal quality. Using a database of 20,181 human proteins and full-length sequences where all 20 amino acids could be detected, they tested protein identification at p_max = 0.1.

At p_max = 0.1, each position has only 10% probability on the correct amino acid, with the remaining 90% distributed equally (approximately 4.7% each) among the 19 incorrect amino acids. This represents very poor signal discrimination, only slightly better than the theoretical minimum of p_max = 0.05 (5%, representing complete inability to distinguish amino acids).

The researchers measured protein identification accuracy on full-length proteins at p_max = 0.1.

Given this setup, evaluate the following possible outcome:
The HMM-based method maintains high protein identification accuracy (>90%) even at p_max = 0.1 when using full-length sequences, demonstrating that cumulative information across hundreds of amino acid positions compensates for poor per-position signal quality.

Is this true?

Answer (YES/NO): YES